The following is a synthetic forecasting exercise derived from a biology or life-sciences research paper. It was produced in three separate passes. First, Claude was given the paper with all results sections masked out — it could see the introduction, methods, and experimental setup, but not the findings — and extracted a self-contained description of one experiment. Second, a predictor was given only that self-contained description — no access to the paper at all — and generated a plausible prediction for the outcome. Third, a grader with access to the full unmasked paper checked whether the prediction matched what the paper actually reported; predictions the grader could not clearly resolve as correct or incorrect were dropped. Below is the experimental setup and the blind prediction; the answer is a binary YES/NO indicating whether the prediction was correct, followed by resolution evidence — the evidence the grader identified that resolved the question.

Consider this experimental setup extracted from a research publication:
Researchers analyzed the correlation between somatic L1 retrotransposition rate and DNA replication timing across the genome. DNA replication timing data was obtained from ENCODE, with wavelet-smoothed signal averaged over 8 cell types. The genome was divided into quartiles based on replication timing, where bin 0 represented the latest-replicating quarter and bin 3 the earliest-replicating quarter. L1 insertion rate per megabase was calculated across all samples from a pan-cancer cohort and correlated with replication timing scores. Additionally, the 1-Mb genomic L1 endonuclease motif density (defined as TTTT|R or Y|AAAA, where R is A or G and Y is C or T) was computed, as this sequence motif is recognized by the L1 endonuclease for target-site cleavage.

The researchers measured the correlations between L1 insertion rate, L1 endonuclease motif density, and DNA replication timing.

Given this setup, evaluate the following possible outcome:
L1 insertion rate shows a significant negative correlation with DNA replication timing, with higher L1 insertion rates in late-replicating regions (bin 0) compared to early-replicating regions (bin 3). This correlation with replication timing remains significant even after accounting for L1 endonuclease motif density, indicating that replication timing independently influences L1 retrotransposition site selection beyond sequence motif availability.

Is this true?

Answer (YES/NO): YES